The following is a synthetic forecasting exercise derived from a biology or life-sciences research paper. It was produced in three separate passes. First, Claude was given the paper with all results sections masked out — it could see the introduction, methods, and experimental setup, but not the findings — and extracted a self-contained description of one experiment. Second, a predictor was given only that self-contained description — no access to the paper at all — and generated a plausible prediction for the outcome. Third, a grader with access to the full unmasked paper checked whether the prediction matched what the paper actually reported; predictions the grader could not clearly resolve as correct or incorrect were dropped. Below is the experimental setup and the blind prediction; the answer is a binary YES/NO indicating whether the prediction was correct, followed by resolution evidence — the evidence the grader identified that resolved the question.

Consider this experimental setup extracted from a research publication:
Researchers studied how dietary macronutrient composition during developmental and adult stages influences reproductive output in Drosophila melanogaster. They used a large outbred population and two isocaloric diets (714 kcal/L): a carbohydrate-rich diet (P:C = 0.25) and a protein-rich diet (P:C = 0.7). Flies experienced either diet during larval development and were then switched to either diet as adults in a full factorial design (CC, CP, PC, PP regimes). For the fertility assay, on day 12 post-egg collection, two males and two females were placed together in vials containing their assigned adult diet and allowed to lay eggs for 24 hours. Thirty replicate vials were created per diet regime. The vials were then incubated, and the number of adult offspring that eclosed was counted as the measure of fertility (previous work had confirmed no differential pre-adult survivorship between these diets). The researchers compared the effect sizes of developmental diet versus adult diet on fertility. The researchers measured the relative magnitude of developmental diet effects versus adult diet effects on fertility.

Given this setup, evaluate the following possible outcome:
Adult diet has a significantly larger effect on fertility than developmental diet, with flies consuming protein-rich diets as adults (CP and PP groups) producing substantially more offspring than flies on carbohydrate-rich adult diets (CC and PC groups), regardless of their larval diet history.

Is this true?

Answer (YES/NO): YES